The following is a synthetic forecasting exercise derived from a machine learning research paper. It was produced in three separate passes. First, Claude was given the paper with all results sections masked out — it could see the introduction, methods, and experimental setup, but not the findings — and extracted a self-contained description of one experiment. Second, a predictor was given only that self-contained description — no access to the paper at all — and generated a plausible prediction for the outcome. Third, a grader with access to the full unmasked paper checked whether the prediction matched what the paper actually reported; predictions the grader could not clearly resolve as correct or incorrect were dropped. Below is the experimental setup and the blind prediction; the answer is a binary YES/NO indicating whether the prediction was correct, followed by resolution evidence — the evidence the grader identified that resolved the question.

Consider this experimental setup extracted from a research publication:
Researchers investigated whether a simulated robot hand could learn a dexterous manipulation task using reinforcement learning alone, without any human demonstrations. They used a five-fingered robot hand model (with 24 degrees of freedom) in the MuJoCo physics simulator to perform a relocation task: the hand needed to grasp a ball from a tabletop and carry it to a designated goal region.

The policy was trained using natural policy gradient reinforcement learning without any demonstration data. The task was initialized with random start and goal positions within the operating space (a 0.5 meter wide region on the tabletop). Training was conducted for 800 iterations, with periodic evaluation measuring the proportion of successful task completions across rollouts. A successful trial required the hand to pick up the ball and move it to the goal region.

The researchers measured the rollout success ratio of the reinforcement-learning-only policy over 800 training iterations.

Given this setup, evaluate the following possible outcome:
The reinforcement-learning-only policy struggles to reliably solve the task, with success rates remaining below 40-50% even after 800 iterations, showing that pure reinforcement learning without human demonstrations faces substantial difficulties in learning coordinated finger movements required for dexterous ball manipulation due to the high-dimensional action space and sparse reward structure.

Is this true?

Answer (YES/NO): NO